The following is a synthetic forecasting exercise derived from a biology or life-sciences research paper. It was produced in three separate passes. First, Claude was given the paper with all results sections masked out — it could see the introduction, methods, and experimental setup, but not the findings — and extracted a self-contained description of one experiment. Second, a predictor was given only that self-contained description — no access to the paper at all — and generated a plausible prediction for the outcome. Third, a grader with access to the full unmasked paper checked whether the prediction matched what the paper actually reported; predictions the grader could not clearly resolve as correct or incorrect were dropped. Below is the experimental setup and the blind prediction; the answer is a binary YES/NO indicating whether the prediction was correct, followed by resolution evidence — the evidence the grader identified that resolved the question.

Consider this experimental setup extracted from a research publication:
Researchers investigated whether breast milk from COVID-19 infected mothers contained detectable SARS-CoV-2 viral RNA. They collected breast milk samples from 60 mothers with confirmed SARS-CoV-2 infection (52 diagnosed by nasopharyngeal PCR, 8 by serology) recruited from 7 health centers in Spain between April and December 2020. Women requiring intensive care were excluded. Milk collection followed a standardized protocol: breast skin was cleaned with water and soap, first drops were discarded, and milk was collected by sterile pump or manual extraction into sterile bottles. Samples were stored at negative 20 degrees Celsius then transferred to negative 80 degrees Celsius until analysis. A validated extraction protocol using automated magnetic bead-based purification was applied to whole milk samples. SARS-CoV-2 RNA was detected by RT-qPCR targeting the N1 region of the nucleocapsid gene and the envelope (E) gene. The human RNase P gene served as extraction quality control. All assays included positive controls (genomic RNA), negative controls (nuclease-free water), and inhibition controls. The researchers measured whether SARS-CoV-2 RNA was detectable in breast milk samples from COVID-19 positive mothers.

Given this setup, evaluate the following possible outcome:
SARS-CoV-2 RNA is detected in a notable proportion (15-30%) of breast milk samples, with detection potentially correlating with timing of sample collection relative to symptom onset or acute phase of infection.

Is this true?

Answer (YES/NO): NO